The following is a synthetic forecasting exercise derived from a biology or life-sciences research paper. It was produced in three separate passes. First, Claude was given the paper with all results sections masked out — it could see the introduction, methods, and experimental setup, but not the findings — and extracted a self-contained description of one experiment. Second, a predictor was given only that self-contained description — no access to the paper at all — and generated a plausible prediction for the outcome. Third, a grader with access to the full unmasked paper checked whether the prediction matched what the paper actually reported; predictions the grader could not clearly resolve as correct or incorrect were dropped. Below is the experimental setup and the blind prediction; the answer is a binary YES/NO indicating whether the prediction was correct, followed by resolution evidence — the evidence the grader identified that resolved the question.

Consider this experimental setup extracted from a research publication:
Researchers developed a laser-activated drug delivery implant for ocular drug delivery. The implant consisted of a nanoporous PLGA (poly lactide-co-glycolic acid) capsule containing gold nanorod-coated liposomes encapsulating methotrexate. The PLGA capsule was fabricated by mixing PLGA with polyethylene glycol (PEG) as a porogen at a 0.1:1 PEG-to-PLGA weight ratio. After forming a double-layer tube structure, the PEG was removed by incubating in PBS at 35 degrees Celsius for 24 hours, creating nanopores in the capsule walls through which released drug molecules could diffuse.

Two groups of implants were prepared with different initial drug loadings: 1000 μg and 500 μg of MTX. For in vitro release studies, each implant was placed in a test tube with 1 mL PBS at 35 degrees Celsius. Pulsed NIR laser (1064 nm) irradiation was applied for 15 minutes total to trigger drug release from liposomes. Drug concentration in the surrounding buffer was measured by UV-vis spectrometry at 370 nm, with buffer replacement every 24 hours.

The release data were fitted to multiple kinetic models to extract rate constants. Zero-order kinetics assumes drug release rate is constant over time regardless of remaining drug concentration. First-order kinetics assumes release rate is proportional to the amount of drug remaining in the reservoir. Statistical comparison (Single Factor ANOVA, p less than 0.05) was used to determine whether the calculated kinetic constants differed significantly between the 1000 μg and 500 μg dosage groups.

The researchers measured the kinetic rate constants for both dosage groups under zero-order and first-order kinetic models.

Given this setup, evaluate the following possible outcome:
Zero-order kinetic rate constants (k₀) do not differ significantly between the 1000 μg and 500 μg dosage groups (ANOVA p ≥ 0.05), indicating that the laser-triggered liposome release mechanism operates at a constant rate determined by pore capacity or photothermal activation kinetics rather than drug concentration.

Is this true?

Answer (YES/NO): YES